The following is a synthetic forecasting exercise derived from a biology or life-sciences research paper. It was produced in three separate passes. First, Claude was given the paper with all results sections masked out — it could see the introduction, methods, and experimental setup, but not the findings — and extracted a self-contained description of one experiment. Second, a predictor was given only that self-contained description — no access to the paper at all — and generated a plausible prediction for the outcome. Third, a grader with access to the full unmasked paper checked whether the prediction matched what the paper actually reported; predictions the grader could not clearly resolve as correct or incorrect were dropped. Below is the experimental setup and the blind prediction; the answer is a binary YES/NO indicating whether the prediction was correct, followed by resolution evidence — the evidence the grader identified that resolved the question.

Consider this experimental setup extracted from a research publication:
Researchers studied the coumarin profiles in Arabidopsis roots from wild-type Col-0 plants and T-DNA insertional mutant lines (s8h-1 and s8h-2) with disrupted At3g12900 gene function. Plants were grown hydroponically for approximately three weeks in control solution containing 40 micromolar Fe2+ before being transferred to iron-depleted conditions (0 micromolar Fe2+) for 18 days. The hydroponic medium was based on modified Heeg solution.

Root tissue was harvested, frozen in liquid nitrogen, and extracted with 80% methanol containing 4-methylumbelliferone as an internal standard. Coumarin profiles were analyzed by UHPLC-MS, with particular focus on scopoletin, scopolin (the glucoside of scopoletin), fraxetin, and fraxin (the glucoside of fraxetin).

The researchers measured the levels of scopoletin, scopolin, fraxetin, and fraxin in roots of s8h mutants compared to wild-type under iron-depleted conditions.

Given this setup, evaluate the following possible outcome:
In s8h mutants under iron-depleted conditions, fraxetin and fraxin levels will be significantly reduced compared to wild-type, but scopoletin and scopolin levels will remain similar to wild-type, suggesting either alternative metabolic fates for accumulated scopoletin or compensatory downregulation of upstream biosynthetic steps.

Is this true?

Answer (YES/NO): NO